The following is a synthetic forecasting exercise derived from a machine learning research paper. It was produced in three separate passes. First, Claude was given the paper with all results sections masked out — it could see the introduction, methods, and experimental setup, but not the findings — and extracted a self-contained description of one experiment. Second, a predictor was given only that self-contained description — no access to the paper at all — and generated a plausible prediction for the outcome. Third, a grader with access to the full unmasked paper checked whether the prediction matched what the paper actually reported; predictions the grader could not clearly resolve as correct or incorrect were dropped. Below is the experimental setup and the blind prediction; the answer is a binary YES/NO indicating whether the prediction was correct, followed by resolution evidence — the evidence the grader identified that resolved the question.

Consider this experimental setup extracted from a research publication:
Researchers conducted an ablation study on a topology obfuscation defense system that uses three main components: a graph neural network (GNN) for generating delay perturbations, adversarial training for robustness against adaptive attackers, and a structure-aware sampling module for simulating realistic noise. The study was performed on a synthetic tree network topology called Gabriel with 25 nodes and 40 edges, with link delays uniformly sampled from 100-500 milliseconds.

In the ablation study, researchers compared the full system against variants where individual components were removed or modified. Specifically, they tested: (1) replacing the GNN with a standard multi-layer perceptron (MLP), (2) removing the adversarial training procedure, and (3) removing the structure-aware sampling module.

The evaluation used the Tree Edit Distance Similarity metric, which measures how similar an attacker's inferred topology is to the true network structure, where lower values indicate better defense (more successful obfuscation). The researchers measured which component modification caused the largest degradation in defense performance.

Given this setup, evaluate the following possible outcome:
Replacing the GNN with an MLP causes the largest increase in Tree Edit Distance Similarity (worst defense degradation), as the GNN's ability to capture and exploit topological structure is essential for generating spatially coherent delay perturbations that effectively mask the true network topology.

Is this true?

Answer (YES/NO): NO